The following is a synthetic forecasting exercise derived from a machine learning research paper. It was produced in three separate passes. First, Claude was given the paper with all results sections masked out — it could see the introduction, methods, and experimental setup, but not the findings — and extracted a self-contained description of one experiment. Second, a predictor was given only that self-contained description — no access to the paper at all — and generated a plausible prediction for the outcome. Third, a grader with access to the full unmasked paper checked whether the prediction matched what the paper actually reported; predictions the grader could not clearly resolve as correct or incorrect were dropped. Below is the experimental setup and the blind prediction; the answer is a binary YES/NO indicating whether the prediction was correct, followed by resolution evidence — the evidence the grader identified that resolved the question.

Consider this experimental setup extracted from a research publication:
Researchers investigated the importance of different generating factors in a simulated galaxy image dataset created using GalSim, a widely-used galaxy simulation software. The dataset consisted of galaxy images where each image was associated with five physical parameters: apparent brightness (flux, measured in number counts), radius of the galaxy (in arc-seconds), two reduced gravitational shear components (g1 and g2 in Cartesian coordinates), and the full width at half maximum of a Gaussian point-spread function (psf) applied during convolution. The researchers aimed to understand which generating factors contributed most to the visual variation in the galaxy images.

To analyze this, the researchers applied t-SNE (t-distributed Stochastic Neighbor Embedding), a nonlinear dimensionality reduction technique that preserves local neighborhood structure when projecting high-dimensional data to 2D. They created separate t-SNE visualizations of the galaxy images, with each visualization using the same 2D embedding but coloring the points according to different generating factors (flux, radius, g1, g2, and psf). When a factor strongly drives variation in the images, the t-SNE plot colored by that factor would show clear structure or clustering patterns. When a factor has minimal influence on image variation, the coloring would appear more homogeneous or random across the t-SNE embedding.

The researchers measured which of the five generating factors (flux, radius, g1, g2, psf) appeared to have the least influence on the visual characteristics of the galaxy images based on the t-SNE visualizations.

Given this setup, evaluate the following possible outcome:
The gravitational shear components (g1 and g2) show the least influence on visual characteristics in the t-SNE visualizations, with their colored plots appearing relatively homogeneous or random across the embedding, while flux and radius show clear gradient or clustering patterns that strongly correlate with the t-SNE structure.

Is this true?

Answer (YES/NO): NO